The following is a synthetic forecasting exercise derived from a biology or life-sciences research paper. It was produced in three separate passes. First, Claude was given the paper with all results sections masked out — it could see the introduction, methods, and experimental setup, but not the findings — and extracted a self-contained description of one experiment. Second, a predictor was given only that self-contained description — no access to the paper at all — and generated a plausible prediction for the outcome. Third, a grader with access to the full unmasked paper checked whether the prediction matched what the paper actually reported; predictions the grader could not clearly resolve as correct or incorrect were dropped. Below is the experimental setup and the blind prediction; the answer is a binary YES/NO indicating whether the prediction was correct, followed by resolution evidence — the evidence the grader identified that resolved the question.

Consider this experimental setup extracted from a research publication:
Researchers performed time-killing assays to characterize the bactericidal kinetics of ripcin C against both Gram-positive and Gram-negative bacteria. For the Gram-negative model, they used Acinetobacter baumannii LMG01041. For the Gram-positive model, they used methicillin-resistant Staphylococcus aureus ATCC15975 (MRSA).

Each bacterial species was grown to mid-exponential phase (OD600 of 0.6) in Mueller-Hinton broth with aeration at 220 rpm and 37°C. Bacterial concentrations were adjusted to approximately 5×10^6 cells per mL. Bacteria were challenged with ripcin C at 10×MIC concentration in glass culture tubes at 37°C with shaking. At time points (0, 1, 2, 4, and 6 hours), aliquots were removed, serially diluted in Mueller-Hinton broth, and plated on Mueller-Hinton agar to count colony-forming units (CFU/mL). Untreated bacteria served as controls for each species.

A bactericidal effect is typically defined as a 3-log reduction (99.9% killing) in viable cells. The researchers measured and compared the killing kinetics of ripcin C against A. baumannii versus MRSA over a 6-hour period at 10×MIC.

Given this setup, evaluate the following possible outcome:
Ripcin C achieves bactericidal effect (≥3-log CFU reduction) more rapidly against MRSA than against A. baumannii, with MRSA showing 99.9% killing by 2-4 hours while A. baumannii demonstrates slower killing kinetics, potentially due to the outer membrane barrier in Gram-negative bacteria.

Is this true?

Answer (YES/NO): NO